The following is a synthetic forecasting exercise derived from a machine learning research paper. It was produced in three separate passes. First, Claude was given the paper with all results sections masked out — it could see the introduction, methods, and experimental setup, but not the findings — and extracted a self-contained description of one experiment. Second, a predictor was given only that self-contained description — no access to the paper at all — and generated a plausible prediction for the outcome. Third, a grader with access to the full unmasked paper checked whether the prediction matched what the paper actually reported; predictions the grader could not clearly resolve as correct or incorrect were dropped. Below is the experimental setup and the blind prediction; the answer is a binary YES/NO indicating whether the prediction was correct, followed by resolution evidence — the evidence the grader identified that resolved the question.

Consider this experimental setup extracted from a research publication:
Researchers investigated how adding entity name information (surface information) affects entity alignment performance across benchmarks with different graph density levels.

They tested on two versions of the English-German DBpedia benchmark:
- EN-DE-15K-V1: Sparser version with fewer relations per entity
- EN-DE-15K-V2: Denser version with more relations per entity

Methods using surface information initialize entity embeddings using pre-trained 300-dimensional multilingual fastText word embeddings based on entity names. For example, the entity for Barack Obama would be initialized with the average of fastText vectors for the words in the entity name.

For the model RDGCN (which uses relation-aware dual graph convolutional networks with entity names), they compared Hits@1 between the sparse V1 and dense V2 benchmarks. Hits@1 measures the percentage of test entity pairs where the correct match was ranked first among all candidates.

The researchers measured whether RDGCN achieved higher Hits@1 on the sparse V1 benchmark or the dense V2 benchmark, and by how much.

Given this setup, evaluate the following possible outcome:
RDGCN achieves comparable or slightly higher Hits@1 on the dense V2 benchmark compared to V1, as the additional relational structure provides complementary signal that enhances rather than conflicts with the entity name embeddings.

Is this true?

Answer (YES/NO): YES